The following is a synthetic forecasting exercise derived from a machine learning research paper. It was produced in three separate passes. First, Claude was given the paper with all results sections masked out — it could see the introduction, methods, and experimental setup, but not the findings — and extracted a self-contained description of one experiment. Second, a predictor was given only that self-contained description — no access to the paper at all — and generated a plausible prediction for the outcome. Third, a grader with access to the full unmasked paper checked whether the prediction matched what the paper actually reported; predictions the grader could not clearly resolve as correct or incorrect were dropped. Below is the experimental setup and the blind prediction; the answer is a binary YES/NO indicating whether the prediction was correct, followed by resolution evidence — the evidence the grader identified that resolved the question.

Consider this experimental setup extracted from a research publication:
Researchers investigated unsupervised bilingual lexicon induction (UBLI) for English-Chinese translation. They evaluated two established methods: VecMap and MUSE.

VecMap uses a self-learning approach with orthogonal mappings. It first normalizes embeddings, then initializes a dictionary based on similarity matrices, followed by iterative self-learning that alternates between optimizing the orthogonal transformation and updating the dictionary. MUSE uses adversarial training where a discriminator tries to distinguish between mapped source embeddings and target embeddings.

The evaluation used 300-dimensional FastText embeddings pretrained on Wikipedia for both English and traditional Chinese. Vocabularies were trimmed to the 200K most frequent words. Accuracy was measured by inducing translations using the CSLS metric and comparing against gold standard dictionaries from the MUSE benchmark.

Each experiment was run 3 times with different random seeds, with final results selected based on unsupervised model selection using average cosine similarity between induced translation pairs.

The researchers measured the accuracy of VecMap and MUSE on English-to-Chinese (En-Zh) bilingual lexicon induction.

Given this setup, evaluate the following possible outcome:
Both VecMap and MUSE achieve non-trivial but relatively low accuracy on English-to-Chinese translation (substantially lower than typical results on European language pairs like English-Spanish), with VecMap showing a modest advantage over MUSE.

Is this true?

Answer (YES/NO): NO